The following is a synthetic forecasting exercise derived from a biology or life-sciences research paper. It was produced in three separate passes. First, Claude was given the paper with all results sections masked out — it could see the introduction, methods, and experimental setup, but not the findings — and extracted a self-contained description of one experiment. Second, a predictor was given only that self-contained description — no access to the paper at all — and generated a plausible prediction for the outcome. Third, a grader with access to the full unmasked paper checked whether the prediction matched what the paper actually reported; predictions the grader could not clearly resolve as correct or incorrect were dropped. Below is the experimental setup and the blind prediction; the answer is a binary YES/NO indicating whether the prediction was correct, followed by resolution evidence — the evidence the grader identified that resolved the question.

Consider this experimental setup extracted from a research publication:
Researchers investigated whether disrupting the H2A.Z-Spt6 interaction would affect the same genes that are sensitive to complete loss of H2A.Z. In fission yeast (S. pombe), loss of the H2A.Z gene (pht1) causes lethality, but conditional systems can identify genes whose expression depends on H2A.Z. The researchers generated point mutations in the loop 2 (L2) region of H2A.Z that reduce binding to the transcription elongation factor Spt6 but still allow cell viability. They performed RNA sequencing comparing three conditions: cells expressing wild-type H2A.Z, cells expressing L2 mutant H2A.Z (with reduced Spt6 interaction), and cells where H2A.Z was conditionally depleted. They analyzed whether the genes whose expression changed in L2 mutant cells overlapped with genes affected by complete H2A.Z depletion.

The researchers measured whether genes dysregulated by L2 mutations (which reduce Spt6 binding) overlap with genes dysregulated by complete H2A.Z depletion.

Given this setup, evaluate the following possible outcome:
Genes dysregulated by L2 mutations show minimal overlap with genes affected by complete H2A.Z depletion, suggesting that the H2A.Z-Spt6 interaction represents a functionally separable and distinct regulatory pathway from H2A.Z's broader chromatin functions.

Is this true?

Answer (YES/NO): NO